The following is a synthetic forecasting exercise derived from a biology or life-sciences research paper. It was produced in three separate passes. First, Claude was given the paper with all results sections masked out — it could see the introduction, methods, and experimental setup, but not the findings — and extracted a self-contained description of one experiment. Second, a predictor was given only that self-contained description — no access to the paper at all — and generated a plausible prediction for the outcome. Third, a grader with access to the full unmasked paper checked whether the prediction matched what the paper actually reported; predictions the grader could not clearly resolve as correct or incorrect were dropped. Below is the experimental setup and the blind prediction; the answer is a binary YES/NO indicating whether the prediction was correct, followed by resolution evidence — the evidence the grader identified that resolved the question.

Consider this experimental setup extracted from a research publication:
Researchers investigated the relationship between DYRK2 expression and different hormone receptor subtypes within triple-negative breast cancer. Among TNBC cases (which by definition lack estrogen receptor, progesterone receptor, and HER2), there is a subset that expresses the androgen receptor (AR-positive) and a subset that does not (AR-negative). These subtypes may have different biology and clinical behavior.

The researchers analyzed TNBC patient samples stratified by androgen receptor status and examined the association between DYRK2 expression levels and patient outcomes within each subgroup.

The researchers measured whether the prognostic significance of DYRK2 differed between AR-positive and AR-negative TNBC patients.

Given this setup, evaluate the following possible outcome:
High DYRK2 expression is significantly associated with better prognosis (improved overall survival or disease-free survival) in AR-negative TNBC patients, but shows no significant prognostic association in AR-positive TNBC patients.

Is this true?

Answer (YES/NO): NO